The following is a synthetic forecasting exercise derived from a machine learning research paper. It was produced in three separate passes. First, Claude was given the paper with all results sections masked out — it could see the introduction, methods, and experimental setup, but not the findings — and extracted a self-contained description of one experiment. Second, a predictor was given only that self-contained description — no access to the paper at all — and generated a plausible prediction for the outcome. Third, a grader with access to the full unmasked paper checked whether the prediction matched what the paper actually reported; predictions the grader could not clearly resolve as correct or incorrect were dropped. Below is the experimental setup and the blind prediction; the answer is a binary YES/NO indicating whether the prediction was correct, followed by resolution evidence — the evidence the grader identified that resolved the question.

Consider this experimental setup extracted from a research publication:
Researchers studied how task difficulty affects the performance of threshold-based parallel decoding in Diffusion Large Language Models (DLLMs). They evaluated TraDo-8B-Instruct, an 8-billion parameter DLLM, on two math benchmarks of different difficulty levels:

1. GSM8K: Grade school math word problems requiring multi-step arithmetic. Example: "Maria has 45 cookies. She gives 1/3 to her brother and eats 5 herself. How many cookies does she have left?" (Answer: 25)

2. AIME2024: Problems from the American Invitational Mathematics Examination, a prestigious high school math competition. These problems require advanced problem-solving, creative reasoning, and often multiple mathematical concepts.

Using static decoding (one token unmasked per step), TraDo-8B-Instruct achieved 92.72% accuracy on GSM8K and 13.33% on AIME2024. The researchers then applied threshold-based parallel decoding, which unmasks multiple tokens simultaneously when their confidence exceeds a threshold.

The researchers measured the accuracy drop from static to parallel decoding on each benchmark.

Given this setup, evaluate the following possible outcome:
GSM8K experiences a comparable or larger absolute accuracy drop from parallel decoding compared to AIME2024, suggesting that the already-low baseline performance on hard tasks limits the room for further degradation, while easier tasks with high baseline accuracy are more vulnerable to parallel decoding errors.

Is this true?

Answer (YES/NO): NO